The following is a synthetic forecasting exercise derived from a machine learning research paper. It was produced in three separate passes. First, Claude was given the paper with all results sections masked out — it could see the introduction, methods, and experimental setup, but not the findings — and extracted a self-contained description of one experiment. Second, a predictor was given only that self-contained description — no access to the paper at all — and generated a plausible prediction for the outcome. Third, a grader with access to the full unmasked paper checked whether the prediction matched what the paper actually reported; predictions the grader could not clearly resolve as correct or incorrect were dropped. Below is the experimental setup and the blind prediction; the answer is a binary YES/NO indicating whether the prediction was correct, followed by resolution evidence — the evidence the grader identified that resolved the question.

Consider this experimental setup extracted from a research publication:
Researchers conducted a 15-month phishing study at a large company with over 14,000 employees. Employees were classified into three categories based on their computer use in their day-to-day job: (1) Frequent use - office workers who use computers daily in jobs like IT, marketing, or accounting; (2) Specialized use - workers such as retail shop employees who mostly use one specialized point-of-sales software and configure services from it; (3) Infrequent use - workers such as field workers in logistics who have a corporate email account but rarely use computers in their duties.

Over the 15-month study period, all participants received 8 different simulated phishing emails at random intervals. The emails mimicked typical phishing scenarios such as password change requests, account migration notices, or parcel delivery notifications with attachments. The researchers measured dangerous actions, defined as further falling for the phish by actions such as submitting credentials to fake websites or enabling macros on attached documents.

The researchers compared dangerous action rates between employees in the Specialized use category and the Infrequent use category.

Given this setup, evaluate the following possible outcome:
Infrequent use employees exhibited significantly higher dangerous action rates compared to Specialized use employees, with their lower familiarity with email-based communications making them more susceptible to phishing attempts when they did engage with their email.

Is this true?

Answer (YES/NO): NO